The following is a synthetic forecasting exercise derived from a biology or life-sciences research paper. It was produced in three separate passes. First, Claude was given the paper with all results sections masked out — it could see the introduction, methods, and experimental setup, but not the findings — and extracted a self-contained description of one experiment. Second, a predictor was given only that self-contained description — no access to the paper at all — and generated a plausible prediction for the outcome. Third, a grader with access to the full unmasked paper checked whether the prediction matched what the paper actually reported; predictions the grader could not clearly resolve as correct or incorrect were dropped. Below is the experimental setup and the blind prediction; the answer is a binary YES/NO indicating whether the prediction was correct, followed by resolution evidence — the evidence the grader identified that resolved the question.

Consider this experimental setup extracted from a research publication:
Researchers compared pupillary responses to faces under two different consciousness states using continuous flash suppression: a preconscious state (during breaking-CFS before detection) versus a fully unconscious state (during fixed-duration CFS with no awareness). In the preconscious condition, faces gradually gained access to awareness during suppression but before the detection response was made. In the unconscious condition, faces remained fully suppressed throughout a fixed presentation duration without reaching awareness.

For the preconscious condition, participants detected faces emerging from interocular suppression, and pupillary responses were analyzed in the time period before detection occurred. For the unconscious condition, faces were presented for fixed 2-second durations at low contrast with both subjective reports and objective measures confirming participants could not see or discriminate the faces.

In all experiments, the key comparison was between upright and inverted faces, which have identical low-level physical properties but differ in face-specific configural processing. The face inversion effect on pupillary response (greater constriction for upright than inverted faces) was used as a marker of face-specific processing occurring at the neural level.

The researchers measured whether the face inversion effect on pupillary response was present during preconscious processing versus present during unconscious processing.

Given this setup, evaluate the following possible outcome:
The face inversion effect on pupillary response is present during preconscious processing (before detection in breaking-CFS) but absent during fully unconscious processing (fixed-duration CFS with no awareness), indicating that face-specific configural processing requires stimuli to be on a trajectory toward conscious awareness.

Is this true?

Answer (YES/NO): YES